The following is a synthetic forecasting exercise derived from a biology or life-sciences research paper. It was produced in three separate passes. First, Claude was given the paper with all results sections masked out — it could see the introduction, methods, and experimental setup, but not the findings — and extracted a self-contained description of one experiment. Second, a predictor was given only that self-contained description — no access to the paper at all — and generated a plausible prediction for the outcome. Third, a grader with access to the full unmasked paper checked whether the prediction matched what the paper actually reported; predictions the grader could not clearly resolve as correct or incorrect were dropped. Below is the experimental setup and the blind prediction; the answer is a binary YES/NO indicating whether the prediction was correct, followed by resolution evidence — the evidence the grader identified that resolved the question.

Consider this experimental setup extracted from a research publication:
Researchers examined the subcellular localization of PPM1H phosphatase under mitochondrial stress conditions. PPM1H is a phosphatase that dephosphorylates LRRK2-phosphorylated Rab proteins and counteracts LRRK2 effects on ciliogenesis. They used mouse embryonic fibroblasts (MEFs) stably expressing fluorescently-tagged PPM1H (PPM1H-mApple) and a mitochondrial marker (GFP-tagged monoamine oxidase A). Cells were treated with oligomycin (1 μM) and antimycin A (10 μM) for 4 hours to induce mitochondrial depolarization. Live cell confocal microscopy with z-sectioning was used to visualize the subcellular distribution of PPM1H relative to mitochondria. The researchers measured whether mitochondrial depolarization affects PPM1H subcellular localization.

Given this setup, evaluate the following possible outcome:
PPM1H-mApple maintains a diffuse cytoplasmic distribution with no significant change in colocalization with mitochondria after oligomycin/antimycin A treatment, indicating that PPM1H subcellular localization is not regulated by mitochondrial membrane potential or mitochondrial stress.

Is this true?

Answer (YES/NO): NO